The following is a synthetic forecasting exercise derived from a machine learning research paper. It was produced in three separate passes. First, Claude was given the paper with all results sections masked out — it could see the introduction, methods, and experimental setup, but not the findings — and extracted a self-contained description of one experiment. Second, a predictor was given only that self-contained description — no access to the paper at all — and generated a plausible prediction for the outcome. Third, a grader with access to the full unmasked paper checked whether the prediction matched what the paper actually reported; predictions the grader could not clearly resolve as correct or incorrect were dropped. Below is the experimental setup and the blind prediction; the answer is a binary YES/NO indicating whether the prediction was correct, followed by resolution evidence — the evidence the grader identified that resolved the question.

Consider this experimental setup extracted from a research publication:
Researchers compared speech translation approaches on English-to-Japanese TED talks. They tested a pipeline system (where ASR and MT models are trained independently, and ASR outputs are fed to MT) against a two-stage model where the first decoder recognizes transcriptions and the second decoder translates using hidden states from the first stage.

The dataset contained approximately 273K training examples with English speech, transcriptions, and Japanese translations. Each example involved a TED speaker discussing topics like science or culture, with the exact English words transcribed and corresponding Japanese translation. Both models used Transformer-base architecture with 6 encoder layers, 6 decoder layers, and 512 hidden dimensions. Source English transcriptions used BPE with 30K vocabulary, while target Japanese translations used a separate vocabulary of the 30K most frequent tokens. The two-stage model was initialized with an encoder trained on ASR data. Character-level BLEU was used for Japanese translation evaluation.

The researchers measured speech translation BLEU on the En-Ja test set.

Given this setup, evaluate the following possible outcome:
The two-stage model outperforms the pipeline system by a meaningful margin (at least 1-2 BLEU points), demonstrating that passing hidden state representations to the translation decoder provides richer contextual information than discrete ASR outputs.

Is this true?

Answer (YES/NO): NO